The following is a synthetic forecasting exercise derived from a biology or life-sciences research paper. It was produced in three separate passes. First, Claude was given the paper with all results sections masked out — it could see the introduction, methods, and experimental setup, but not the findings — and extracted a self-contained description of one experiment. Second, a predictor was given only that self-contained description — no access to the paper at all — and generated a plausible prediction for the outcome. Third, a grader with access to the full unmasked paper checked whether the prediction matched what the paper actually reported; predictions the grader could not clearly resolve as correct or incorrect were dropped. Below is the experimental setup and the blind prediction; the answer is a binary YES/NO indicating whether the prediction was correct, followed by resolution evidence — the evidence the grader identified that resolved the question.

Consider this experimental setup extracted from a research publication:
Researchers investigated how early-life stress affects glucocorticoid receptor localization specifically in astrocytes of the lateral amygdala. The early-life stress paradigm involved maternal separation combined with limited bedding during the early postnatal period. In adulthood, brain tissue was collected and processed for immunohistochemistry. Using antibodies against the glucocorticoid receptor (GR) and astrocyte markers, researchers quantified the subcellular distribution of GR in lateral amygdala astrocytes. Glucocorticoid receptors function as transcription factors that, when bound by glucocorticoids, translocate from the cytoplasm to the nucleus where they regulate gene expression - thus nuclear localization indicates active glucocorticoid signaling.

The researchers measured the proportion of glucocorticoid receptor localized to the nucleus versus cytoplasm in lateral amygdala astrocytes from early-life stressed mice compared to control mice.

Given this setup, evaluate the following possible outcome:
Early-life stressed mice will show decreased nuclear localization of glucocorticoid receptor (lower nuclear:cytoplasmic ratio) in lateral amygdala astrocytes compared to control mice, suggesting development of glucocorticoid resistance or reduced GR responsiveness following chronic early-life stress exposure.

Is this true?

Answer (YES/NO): NO